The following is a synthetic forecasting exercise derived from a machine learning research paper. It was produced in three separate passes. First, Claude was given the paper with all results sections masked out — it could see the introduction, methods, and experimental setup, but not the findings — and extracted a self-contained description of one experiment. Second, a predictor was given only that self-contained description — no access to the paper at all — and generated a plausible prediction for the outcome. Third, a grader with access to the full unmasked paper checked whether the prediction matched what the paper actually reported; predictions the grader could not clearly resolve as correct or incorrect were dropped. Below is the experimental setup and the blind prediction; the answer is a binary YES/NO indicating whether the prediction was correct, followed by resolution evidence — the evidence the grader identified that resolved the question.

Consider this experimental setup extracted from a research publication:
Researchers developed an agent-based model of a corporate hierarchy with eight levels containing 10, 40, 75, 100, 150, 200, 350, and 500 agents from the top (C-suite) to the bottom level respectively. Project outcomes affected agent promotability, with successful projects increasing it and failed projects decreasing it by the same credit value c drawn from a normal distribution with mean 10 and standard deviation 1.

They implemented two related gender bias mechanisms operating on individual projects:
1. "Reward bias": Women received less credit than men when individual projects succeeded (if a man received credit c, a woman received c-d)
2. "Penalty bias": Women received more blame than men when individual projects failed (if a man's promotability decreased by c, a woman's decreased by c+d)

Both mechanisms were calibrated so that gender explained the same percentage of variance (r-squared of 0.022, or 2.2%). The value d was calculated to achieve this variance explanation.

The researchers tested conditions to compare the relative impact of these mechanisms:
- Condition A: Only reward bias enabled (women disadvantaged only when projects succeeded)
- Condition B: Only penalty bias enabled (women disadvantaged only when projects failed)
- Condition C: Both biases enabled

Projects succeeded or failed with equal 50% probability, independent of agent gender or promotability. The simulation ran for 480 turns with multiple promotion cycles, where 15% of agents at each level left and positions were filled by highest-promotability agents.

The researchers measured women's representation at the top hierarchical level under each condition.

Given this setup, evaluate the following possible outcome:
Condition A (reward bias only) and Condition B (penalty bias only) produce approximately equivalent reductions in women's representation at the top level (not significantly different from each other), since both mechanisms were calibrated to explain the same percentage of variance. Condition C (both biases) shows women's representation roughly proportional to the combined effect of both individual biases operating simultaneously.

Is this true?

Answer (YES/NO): NO